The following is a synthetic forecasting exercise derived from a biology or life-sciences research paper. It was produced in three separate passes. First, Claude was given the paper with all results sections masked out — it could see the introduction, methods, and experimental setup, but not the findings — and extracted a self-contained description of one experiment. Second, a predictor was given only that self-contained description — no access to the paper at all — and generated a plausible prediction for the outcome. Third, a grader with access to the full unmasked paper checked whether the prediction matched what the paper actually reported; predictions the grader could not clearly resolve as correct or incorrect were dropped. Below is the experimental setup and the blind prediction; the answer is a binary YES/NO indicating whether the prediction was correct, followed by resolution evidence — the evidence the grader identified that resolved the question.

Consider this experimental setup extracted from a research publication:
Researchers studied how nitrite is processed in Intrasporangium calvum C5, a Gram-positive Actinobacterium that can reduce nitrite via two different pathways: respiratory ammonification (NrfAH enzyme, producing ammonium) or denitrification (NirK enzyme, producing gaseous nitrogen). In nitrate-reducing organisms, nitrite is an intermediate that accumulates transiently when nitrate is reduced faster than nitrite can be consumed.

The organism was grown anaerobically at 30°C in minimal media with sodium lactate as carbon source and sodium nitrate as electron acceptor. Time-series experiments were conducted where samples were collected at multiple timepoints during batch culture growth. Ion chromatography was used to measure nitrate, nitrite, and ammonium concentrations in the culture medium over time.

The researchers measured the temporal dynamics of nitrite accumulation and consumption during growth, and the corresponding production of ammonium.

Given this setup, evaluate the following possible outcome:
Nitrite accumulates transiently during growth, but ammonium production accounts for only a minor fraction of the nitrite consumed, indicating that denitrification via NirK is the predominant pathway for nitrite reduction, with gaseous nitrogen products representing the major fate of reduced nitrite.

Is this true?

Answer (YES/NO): YES